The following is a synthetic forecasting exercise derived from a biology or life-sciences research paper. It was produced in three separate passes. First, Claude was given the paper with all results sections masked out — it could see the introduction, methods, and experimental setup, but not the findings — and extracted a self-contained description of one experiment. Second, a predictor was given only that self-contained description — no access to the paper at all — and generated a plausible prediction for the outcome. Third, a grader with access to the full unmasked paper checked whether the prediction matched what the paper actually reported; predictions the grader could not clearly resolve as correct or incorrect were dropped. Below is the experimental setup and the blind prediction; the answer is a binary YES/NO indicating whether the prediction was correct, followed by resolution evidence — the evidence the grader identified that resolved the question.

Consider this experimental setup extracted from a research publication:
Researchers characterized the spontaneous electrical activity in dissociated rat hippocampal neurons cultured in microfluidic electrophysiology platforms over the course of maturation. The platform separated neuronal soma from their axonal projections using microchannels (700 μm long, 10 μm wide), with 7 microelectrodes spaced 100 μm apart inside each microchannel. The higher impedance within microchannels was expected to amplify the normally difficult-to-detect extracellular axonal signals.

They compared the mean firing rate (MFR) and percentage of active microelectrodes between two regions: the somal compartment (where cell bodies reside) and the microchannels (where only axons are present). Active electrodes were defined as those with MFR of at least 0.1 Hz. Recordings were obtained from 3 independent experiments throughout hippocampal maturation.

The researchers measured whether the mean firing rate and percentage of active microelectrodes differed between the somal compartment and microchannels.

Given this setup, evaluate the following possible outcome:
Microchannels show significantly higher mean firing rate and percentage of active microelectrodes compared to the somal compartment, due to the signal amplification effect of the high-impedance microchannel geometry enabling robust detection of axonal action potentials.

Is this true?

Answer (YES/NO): YES